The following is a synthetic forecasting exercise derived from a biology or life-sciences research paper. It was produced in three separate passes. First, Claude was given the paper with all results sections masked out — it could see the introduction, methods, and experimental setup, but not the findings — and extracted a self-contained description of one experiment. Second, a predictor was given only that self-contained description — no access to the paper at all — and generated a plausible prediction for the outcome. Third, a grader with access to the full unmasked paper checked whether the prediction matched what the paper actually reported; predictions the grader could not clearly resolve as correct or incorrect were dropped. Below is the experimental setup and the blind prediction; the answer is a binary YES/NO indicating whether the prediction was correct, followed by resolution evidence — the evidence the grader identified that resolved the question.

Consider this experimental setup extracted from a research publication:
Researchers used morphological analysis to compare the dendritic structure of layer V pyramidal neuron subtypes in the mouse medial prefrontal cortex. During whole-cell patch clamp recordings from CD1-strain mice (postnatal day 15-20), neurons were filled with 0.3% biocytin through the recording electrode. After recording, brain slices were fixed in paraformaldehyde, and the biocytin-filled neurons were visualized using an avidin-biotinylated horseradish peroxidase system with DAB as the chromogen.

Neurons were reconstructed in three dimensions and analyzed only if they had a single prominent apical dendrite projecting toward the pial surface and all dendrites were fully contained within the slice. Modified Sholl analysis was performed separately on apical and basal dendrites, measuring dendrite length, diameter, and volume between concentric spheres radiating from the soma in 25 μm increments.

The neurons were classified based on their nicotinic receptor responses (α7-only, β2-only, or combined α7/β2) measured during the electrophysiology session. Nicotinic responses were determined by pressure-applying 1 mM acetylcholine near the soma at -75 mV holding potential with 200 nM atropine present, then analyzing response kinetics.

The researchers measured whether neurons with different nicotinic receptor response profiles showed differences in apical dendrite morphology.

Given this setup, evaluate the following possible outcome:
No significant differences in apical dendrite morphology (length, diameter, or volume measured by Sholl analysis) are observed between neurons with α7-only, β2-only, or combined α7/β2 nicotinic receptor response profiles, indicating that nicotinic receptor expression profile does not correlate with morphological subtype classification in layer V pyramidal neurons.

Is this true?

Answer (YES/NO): NO